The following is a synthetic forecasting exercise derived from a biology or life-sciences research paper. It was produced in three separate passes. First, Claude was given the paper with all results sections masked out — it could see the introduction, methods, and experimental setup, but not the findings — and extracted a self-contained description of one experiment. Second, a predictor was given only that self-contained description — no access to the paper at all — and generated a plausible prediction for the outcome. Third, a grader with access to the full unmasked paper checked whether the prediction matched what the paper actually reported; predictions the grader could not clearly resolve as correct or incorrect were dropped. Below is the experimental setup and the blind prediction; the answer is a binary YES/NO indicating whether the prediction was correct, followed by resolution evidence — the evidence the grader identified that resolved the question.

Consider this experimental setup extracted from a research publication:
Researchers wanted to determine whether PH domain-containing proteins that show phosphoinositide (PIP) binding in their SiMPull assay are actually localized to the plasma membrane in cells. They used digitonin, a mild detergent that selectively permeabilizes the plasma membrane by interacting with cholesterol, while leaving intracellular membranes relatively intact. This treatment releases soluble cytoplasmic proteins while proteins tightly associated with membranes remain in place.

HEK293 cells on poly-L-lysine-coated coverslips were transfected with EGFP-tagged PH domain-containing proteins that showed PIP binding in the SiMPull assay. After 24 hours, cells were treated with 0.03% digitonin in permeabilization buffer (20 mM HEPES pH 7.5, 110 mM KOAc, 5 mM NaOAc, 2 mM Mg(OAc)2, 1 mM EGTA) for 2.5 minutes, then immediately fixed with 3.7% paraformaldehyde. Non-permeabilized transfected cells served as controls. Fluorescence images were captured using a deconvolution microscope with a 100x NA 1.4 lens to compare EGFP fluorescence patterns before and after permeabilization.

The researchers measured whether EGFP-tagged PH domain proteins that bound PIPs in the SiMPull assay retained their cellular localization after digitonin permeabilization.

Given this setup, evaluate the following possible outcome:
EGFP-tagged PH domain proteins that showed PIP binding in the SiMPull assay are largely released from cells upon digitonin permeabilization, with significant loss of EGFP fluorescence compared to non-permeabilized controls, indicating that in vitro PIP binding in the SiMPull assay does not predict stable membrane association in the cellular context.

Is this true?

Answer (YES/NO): NO